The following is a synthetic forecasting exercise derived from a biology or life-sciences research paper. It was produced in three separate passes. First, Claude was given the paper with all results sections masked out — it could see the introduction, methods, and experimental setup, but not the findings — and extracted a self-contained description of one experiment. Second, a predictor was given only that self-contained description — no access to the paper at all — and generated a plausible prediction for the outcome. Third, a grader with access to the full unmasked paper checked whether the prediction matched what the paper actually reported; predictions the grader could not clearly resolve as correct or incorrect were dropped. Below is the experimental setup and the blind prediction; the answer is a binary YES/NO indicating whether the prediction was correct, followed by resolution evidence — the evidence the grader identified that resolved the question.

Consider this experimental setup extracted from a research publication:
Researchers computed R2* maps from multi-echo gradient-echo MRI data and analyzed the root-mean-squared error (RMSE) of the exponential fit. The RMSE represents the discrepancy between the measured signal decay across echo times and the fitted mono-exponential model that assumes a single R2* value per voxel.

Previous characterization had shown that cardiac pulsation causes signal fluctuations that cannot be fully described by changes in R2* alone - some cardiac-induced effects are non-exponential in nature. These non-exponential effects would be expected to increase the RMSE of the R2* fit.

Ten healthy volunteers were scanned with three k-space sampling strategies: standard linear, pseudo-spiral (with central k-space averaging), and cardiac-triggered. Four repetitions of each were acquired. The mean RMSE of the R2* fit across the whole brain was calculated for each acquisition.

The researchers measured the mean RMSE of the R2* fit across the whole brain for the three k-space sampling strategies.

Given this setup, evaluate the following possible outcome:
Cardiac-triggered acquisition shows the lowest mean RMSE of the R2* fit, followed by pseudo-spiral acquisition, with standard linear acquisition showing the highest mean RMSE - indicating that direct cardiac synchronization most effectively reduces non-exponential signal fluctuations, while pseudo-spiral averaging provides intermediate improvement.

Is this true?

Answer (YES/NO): NO